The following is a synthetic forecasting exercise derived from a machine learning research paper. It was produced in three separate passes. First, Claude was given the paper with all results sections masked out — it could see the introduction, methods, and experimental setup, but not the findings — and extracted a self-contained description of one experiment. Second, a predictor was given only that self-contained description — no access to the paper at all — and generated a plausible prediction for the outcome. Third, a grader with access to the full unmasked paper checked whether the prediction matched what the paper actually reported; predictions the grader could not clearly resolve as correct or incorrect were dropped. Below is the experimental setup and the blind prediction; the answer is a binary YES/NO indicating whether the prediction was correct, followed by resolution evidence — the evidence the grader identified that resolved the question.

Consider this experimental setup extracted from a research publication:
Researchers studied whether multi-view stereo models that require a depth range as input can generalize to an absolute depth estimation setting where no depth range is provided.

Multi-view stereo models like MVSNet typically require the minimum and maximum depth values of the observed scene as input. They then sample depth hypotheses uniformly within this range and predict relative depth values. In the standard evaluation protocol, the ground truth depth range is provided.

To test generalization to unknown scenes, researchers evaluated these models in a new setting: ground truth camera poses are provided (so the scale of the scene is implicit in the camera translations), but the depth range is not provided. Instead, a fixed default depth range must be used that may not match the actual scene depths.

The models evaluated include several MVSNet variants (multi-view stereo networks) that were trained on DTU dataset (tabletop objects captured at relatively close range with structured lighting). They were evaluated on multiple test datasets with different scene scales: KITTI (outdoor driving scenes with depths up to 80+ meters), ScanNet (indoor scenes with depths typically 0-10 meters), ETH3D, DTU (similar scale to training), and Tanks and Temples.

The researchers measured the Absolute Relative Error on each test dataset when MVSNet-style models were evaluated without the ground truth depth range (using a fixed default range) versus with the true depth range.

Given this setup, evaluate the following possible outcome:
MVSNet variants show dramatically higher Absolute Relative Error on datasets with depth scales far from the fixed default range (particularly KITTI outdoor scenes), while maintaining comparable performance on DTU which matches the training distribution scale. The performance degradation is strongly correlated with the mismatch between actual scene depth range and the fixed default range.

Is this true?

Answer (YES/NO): NO